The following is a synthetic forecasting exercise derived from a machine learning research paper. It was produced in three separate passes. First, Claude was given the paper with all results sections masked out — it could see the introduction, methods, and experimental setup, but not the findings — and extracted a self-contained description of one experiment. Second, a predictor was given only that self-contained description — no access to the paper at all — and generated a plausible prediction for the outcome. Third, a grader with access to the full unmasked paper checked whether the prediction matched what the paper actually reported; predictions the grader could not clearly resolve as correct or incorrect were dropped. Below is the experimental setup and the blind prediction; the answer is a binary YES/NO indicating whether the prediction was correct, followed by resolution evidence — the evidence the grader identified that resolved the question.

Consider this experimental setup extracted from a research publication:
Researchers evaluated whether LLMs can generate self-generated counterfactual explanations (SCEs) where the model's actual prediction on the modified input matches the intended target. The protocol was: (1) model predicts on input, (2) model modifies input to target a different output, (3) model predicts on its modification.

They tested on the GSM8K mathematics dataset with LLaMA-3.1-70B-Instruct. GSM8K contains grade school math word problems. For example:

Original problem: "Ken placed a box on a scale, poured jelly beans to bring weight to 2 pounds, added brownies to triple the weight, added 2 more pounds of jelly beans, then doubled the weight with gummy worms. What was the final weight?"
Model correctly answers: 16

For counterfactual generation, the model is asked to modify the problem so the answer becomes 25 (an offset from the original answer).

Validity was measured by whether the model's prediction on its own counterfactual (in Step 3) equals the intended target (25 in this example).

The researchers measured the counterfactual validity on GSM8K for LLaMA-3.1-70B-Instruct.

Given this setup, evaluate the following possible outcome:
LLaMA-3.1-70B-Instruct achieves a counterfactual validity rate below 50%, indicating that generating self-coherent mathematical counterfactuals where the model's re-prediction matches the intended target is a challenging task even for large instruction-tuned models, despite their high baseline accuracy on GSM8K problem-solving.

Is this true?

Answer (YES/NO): YES